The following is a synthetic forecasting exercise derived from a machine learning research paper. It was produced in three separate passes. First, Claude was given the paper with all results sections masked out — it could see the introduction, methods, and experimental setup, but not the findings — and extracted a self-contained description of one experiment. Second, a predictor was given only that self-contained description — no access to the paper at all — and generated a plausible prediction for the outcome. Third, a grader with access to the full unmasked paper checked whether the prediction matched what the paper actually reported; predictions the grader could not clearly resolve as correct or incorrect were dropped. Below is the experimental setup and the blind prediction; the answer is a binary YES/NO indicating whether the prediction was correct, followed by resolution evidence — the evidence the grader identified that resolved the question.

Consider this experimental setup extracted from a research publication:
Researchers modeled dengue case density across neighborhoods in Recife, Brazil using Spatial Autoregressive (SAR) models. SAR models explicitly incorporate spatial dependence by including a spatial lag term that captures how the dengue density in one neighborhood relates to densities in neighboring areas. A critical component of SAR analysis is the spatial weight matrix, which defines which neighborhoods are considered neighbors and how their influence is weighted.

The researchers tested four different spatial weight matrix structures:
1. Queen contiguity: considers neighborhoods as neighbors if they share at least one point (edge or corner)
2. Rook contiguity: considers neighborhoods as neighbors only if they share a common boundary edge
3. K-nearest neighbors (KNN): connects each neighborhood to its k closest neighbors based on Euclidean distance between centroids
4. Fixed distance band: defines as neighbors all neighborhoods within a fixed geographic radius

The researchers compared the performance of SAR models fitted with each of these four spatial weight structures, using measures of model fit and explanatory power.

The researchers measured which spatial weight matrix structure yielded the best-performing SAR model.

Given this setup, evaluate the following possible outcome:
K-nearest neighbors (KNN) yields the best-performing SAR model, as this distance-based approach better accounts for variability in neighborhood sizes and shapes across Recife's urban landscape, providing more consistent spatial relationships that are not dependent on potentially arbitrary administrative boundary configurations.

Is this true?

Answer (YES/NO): NO